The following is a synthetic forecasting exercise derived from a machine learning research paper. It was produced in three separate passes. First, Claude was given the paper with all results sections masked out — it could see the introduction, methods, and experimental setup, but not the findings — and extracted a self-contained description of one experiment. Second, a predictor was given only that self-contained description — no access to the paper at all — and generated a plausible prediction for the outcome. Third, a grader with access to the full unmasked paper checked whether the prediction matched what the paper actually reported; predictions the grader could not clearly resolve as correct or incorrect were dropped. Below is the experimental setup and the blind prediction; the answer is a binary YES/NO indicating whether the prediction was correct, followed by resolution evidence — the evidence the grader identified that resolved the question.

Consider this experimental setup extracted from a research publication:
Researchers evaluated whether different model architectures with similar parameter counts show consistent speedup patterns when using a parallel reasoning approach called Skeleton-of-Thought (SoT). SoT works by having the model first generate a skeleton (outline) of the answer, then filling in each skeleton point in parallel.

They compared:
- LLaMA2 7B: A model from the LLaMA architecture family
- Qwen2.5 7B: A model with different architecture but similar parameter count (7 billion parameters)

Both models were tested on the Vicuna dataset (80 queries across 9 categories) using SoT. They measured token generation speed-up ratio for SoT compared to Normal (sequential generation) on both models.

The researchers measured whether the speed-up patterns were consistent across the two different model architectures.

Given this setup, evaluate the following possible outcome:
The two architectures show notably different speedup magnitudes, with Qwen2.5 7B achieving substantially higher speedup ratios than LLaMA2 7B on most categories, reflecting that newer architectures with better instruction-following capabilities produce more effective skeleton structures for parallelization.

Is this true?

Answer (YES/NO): NO